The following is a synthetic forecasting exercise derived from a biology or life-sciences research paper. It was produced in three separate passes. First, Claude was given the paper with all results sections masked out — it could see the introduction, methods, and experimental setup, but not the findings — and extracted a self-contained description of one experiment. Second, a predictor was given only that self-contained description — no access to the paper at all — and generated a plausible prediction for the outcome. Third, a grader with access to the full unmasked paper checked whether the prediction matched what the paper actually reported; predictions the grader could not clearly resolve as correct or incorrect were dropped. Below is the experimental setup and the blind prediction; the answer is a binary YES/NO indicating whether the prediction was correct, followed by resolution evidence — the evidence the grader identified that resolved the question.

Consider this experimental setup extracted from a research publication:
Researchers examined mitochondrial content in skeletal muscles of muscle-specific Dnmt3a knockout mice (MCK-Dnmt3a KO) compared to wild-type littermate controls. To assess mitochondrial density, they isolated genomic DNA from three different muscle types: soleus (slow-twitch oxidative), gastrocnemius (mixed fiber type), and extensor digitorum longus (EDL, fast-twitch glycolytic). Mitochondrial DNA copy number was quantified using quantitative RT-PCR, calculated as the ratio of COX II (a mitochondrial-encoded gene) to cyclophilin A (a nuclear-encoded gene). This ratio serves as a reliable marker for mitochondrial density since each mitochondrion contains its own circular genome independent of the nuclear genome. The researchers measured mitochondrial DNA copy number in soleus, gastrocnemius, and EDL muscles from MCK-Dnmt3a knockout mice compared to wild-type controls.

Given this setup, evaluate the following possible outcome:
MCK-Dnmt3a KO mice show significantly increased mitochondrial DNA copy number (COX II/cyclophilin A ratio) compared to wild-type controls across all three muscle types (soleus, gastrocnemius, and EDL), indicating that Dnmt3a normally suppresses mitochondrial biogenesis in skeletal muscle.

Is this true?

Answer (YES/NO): NO